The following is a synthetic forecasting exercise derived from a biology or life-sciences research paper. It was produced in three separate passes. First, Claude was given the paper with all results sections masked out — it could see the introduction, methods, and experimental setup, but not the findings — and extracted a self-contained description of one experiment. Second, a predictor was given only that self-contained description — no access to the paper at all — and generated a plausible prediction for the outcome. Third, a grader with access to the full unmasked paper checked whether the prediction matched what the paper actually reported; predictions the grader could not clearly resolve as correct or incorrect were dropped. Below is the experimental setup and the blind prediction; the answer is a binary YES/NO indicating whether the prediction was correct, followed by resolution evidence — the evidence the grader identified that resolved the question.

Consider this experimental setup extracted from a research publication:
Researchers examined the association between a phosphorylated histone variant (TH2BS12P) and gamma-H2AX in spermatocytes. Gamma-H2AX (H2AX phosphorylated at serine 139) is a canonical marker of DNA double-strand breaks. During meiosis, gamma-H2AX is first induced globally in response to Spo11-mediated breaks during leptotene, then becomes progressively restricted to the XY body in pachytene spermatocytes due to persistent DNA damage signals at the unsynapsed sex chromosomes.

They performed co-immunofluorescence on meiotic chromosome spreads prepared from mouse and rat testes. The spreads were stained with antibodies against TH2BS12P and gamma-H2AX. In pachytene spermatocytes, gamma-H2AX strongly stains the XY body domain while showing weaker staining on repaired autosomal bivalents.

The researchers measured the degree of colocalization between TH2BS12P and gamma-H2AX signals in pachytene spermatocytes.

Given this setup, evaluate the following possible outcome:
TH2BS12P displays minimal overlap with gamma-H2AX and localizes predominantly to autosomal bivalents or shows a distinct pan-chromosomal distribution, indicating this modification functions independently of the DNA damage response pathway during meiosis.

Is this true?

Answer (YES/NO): NO